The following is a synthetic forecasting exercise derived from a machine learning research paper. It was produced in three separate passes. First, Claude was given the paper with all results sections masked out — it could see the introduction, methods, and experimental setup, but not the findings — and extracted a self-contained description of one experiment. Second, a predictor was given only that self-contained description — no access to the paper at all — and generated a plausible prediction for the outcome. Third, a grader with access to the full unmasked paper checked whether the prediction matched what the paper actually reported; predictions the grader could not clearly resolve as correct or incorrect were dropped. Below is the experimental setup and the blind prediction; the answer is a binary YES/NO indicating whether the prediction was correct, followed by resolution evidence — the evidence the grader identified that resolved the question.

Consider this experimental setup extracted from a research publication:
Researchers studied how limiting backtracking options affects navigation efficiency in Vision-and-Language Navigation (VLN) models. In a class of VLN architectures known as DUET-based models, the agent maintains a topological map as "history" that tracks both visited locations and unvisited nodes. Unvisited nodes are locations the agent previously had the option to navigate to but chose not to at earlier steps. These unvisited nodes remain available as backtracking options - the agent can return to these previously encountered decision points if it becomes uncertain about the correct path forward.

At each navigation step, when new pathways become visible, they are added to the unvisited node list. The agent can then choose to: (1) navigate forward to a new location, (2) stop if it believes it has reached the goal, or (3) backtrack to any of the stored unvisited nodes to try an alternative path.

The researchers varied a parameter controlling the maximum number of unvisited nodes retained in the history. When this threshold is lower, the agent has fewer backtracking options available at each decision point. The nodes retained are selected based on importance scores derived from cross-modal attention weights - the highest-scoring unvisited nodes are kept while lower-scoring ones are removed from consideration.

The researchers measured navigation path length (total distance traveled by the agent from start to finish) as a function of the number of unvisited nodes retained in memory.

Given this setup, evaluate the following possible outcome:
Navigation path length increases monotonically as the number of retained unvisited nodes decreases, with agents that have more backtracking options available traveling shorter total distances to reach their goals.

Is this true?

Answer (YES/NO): NO